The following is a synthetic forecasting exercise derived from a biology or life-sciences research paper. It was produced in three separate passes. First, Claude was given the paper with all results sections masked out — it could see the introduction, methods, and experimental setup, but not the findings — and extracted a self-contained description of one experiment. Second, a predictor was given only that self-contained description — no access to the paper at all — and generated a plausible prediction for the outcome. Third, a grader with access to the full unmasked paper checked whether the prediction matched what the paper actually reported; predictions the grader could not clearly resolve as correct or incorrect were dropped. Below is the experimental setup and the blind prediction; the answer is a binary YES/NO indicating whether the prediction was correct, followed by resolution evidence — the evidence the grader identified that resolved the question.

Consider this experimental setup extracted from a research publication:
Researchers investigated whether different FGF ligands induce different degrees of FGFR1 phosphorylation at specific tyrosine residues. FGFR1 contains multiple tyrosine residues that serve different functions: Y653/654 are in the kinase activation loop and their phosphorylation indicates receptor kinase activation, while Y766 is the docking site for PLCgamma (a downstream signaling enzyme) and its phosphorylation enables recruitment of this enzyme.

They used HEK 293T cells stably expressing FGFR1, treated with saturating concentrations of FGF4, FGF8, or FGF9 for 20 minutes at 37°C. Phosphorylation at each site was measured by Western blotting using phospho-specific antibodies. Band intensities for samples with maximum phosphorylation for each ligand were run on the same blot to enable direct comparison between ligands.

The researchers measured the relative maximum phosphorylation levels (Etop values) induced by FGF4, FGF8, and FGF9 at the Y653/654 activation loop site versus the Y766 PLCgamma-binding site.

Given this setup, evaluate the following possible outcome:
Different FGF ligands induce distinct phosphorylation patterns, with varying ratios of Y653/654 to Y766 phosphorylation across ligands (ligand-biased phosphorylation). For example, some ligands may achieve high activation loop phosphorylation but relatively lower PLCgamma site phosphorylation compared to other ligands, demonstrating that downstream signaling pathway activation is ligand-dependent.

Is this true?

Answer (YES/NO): NO